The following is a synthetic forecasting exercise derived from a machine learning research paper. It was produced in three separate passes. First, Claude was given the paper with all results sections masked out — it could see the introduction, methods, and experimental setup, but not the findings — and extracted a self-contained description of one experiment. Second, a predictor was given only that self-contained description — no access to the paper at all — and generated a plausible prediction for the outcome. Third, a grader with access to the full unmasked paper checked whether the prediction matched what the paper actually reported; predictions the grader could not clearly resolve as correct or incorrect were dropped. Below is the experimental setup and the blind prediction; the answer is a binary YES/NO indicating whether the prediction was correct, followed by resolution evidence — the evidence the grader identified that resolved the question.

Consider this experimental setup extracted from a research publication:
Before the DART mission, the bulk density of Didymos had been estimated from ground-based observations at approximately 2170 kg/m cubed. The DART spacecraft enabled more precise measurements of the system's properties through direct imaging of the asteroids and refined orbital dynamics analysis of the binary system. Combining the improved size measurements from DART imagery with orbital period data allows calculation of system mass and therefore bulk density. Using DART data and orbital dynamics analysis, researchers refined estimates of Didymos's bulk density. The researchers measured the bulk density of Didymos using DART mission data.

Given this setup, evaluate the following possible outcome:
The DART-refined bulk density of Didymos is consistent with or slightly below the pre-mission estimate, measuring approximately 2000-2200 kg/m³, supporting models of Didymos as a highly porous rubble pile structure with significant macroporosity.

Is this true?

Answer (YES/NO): NO